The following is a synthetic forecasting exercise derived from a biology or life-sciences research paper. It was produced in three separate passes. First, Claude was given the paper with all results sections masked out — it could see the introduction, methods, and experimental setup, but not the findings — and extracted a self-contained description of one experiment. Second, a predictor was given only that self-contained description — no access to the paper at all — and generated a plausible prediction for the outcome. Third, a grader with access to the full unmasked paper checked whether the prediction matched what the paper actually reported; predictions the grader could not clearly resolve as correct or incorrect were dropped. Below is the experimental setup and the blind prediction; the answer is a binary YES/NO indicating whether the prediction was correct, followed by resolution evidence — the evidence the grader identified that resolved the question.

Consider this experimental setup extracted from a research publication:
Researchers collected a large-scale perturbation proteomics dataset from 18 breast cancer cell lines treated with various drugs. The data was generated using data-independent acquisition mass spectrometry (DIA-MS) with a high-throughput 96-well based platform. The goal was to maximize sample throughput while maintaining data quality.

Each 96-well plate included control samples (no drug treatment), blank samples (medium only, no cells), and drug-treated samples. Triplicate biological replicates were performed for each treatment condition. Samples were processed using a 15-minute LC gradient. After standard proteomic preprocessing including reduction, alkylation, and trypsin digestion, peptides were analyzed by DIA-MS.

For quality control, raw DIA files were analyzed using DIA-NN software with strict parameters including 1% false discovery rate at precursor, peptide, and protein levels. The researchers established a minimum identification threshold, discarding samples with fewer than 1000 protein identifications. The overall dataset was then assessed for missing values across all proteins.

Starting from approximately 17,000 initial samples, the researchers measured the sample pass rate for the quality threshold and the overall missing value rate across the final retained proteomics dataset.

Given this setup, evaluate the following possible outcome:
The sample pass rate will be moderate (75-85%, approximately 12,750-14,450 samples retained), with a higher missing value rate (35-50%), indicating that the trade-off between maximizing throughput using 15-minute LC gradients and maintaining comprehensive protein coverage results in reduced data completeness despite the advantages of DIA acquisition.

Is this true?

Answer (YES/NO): NO